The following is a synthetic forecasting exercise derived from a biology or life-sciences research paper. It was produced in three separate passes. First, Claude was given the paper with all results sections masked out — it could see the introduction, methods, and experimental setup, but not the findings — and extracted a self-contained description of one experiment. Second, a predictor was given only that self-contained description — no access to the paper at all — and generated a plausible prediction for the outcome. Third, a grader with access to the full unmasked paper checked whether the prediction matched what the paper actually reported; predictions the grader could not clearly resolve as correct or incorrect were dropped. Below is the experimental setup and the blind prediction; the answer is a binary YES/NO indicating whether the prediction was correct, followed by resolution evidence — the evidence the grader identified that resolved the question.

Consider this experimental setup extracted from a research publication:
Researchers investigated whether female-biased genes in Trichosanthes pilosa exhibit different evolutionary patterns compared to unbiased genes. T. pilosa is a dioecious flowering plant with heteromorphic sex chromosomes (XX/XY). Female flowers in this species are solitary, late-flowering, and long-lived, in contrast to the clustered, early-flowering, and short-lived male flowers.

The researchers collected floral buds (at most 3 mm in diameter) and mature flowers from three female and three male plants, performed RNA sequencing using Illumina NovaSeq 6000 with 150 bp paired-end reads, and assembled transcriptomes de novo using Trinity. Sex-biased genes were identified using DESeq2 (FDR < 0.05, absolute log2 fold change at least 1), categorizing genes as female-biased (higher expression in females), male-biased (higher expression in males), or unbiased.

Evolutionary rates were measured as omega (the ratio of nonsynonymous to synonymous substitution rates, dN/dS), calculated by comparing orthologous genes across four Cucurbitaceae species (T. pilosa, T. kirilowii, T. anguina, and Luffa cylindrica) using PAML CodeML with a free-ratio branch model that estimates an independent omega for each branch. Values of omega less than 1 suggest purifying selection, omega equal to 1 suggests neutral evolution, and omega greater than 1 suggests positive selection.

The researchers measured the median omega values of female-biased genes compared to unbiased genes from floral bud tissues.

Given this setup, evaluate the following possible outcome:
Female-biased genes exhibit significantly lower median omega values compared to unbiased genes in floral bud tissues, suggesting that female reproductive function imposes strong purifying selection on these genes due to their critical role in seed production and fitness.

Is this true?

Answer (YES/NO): NO